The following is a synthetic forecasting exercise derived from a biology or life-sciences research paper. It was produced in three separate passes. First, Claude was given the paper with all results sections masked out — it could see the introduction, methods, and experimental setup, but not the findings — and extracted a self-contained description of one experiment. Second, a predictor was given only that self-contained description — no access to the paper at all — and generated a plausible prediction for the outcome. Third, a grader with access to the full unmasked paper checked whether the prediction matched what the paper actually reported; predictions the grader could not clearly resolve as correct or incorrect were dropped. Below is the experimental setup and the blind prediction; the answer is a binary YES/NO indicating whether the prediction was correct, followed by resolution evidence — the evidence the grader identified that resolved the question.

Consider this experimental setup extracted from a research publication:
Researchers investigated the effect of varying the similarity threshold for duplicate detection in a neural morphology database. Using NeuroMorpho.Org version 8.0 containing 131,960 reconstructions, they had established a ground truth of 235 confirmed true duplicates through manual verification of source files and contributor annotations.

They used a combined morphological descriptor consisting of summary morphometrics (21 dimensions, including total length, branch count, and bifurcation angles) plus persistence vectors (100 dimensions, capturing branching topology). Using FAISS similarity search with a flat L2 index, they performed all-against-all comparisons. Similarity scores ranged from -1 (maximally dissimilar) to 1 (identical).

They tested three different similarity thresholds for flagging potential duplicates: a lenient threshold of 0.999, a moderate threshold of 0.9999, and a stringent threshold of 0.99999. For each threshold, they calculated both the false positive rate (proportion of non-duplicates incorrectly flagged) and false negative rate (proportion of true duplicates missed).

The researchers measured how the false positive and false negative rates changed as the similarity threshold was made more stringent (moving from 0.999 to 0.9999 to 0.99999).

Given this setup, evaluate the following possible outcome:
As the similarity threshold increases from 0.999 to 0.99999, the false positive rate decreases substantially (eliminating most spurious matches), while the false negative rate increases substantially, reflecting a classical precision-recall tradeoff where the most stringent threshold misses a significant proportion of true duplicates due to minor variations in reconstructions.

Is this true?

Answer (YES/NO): YES